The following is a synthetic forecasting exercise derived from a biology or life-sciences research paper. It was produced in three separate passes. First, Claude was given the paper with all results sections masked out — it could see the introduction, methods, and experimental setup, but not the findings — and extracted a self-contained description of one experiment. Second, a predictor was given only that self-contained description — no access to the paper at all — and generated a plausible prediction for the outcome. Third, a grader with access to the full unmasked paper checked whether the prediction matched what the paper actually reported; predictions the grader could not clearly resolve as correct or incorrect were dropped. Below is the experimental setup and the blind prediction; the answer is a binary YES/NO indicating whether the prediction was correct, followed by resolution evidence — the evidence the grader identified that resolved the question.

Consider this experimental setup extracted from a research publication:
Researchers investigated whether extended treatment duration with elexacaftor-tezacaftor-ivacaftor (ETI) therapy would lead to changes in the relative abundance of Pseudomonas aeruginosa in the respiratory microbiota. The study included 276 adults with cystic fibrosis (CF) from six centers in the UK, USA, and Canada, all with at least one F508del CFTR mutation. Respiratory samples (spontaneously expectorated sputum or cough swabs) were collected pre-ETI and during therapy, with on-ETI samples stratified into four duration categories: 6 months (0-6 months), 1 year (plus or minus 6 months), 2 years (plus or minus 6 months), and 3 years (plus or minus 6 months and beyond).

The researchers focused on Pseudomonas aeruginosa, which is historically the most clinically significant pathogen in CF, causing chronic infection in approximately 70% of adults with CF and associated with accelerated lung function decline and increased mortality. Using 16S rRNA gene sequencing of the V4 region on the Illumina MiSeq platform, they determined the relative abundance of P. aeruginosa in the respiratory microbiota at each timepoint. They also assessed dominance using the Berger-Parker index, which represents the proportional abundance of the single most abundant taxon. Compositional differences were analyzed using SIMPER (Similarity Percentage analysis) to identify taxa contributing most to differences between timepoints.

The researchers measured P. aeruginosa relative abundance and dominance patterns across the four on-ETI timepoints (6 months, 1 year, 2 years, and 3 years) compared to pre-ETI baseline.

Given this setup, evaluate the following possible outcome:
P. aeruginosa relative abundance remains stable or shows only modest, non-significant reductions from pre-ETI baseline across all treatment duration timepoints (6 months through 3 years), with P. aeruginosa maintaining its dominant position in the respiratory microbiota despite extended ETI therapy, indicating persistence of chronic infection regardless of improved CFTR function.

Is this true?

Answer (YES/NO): NO